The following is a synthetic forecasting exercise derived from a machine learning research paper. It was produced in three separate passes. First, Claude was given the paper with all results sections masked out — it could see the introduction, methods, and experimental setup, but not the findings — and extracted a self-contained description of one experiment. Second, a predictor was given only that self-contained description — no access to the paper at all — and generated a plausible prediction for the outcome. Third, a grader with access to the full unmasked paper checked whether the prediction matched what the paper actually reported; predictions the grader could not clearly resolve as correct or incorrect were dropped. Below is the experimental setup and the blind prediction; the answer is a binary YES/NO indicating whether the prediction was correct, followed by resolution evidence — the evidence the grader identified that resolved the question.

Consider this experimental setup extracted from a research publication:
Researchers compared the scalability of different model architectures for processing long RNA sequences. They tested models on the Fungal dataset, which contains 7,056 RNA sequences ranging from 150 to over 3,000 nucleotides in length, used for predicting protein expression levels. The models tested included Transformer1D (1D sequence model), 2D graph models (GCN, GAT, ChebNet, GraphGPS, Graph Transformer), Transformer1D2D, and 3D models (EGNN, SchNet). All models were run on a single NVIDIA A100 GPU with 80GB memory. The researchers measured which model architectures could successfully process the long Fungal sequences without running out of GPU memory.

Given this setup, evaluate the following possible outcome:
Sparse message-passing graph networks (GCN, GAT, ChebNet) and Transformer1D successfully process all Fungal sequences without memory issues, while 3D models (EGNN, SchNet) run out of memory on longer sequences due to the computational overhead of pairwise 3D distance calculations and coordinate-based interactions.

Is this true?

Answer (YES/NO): YES